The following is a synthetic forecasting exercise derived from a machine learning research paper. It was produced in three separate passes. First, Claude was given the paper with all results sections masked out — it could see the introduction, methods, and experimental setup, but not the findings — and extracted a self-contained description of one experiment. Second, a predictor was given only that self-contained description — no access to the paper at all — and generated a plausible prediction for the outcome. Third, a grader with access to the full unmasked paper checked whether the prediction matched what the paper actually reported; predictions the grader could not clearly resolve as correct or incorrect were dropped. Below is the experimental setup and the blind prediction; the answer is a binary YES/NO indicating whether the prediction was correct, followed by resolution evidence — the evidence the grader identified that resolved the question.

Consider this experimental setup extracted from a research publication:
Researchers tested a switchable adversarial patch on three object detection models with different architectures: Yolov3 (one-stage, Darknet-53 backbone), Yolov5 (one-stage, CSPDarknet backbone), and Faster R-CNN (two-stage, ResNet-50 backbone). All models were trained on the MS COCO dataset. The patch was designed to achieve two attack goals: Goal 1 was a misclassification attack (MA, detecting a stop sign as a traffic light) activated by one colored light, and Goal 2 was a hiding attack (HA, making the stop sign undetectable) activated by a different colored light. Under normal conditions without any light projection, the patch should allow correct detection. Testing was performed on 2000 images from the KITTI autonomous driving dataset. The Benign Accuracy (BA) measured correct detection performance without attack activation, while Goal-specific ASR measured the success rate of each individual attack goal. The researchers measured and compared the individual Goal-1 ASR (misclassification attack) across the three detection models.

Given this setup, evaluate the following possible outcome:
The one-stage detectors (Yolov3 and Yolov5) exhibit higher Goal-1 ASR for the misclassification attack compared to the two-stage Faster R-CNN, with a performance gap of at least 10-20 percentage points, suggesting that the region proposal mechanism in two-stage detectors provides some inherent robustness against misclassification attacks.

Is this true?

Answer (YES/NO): NO